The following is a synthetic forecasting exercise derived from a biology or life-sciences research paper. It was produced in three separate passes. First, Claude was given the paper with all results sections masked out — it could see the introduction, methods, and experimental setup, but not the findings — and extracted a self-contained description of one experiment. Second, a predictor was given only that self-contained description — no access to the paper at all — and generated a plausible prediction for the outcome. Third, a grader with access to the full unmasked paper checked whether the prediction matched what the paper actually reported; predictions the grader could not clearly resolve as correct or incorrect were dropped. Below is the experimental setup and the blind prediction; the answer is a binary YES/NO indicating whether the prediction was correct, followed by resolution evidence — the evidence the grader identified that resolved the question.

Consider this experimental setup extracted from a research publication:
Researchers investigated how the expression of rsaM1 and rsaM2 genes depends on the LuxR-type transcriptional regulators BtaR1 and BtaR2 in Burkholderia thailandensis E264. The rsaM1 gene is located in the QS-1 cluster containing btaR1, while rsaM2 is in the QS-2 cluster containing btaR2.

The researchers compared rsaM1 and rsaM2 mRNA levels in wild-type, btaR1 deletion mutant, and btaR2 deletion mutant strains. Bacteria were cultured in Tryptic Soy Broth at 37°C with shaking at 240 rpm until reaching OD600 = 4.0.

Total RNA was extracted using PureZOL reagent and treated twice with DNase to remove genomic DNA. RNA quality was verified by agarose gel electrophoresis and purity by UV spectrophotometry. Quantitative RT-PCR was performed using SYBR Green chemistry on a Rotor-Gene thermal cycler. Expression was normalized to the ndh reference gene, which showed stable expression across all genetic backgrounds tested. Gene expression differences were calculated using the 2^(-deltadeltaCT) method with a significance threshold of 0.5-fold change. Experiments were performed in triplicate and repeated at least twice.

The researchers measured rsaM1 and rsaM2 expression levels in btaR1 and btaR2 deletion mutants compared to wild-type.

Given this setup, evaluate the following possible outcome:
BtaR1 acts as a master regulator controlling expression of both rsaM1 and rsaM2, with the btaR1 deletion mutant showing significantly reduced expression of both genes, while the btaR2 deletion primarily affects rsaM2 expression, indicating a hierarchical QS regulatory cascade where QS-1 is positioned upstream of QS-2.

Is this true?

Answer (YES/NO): NO